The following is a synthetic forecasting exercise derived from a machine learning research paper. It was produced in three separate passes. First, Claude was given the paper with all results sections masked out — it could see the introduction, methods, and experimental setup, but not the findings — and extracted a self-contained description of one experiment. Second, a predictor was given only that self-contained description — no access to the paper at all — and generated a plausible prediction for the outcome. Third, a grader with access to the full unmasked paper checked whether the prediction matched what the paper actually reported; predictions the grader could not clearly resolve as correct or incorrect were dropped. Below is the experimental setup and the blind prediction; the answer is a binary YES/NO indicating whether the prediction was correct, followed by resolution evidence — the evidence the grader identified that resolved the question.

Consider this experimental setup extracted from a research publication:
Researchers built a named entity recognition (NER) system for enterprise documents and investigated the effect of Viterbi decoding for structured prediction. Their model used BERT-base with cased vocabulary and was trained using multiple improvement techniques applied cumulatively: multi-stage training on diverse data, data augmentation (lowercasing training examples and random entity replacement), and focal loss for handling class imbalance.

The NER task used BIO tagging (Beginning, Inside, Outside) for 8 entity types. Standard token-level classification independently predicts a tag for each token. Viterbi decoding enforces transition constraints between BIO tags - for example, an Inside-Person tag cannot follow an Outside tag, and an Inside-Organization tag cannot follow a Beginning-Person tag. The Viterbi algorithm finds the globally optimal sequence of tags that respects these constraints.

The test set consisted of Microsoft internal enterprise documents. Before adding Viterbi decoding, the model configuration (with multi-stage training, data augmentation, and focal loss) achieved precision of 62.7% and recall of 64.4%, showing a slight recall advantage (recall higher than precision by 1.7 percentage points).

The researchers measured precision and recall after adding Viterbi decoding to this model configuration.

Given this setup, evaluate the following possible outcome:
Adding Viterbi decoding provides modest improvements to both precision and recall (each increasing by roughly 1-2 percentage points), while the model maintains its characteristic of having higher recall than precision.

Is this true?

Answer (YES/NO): NO